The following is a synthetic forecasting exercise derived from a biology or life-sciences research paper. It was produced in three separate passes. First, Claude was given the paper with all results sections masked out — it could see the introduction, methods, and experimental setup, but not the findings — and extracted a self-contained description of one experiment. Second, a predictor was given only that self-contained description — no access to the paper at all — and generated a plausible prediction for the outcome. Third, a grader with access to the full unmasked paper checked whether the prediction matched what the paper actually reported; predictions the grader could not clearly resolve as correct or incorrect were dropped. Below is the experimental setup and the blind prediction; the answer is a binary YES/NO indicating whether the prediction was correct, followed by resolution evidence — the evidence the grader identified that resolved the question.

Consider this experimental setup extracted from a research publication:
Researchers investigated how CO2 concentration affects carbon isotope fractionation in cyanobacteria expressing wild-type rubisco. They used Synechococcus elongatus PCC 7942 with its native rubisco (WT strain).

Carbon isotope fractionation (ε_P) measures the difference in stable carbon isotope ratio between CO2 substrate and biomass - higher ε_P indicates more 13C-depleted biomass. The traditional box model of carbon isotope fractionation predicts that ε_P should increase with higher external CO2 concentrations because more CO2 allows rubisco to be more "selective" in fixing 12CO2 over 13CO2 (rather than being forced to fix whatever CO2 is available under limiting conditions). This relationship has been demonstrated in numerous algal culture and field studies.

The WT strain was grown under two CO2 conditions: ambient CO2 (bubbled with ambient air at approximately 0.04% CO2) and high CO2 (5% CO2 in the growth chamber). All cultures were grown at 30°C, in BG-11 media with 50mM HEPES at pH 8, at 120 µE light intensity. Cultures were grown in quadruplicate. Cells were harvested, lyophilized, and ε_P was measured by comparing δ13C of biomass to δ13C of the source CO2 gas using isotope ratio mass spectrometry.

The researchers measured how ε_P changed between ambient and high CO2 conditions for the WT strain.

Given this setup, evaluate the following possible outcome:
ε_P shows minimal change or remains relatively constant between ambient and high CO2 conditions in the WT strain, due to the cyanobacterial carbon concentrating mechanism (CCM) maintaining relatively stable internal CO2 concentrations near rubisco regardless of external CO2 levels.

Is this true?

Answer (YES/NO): NO